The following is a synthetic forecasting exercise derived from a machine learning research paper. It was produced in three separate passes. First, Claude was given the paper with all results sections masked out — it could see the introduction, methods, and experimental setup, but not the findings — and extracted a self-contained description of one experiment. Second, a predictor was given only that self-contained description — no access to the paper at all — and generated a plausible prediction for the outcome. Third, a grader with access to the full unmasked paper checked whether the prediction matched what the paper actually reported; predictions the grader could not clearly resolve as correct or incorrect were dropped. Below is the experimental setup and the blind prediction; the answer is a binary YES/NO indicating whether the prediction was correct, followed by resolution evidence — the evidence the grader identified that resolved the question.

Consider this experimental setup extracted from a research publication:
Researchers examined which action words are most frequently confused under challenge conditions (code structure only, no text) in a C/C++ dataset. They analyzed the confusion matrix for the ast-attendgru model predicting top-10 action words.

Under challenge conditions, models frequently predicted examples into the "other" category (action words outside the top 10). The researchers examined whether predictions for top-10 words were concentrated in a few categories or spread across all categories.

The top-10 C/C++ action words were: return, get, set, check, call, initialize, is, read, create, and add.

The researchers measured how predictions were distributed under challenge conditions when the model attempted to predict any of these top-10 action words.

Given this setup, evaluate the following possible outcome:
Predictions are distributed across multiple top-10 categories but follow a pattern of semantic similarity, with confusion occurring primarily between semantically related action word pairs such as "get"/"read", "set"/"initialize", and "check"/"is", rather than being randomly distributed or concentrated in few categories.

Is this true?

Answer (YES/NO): NO